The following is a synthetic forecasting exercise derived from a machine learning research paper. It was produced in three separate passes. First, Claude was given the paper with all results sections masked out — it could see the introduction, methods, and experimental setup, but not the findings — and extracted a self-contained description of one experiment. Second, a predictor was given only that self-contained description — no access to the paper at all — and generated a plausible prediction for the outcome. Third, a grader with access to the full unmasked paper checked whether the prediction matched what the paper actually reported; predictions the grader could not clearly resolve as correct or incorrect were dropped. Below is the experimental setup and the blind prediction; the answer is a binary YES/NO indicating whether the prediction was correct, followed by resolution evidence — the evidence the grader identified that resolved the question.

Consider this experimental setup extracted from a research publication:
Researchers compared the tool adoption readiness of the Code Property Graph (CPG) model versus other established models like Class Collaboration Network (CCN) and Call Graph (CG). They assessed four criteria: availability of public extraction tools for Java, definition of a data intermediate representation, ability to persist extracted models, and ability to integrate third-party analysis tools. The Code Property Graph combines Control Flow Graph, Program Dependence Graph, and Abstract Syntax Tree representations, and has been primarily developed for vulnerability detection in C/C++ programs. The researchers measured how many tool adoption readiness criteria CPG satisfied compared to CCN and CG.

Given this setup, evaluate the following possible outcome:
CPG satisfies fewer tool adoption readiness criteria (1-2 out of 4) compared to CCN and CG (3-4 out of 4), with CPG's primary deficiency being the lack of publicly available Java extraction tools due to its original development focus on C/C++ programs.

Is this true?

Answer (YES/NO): NO